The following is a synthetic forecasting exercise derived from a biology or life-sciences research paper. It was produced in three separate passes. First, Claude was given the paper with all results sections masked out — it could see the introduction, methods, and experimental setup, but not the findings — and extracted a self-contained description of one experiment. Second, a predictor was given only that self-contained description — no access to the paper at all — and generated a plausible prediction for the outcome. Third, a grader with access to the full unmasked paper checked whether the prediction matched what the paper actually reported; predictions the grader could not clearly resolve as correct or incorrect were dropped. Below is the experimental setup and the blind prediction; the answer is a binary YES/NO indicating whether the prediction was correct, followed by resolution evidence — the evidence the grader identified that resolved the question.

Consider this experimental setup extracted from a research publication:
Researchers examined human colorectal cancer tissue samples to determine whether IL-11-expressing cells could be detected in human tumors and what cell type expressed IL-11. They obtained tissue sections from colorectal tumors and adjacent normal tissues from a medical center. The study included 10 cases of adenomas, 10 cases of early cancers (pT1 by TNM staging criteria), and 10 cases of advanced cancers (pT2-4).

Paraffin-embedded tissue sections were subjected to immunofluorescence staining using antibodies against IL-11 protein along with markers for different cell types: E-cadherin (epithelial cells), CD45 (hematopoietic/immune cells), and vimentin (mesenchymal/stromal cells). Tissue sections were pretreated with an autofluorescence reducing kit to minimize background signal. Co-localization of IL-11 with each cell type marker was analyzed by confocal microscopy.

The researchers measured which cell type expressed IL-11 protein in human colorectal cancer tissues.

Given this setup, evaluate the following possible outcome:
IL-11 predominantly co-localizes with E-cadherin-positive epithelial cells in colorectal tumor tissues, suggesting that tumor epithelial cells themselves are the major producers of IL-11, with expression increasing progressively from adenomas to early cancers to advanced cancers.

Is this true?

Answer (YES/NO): NO